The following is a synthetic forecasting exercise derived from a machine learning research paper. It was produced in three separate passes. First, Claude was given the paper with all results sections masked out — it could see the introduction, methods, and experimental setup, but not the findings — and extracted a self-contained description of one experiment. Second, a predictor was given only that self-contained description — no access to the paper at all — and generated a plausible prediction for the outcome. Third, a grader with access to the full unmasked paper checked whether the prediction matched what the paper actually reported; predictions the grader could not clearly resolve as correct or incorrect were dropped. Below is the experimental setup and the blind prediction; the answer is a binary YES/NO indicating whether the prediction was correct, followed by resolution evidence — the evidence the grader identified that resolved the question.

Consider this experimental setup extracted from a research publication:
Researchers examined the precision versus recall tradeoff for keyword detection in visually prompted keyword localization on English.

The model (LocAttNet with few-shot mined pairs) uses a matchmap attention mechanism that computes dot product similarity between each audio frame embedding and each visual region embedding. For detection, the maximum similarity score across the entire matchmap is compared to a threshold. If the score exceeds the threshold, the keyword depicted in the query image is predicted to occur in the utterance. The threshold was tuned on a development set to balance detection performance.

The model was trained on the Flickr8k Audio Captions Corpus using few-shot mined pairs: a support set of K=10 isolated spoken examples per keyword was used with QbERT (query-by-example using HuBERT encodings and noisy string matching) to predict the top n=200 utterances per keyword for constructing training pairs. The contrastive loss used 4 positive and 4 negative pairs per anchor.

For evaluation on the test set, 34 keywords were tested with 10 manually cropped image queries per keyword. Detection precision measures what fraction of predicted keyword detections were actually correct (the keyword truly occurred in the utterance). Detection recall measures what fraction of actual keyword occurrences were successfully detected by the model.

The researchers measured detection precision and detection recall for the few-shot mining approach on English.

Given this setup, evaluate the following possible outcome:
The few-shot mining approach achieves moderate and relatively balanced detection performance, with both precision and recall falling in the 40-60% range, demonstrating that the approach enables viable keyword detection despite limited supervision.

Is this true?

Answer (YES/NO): NO